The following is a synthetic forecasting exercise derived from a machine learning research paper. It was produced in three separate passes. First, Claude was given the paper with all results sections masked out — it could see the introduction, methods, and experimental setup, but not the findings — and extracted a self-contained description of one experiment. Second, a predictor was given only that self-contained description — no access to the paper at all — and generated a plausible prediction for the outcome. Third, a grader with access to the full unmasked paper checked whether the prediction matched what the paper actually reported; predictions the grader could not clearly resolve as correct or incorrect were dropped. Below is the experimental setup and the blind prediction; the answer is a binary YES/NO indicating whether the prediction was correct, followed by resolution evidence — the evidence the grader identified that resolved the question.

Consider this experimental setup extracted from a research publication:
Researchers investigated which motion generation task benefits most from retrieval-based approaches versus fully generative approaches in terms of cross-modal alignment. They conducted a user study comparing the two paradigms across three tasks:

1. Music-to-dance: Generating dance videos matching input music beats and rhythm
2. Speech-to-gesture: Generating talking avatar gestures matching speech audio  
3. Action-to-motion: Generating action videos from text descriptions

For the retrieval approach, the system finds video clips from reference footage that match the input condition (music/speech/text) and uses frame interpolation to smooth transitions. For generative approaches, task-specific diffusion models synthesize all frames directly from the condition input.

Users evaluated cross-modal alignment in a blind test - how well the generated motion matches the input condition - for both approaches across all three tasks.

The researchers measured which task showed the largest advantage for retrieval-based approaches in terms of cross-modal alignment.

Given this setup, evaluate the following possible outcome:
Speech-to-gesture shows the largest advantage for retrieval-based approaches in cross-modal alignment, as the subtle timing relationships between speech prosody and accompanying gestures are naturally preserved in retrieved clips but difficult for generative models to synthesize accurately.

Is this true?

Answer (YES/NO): NO